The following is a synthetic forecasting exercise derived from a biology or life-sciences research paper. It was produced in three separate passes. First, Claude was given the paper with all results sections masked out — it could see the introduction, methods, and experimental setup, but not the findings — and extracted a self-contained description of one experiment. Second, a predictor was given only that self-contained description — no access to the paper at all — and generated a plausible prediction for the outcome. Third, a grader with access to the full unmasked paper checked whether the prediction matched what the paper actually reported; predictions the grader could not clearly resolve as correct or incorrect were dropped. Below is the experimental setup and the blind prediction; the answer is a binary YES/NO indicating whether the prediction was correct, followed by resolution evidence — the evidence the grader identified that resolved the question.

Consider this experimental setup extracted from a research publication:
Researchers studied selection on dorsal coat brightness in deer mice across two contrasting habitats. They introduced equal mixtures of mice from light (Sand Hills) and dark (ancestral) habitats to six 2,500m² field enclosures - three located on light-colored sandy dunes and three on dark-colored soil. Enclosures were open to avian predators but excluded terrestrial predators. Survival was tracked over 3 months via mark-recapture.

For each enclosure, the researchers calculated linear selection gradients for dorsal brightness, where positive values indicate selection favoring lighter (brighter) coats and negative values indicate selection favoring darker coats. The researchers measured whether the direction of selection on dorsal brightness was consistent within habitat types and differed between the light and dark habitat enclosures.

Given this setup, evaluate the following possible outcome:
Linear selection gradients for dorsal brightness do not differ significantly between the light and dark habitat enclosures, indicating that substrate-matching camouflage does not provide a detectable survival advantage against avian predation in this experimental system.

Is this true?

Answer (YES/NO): NO